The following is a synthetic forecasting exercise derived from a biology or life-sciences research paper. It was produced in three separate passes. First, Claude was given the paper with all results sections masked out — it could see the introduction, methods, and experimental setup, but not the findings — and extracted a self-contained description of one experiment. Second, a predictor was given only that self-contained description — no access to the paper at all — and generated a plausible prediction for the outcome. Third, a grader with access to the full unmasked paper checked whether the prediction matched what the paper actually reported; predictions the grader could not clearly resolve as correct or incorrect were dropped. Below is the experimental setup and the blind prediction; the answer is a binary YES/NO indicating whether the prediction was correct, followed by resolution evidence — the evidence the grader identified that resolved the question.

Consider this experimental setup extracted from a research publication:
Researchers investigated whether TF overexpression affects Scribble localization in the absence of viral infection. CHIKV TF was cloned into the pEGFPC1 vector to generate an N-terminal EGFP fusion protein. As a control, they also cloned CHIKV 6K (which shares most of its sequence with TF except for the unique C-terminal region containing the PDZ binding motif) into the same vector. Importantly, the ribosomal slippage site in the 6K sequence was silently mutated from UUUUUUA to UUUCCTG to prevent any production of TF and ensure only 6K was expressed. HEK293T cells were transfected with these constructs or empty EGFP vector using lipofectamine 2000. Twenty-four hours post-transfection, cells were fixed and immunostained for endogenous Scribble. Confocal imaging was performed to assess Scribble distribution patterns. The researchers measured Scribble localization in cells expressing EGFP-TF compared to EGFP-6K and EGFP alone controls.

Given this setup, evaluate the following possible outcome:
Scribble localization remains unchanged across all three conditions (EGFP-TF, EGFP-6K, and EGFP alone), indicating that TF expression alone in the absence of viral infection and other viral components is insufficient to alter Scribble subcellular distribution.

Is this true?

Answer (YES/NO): NO